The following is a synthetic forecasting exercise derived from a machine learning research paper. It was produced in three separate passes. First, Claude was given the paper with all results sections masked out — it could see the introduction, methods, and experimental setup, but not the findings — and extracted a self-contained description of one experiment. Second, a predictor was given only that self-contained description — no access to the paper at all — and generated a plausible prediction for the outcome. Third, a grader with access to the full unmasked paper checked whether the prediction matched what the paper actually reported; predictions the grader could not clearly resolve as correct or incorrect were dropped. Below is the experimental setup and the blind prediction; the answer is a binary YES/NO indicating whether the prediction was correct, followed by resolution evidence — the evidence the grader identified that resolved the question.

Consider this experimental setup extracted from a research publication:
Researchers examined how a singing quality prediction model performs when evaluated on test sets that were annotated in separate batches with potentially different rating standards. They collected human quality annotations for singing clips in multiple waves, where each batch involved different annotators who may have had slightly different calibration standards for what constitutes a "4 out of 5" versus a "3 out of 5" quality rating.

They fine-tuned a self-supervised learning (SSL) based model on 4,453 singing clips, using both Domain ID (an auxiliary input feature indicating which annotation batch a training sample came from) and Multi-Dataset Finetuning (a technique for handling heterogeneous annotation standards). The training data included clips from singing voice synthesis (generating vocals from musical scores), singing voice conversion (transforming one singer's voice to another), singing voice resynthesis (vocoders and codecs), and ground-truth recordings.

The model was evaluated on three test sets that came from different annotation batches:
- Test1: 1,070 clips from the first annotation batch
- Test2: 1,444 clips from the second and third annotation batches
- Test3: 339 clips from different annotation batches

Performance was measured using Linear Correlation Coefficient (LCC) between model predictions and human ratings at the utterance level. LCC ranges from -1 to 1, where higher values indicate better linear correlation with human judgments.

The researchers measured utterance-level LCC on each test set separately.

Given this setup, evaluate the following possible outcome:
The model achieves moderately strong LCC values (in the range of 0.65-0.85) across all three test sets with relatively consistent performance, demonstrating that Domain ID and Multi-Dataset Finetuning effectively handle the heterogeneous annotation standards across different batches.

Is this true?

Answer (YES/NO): NO